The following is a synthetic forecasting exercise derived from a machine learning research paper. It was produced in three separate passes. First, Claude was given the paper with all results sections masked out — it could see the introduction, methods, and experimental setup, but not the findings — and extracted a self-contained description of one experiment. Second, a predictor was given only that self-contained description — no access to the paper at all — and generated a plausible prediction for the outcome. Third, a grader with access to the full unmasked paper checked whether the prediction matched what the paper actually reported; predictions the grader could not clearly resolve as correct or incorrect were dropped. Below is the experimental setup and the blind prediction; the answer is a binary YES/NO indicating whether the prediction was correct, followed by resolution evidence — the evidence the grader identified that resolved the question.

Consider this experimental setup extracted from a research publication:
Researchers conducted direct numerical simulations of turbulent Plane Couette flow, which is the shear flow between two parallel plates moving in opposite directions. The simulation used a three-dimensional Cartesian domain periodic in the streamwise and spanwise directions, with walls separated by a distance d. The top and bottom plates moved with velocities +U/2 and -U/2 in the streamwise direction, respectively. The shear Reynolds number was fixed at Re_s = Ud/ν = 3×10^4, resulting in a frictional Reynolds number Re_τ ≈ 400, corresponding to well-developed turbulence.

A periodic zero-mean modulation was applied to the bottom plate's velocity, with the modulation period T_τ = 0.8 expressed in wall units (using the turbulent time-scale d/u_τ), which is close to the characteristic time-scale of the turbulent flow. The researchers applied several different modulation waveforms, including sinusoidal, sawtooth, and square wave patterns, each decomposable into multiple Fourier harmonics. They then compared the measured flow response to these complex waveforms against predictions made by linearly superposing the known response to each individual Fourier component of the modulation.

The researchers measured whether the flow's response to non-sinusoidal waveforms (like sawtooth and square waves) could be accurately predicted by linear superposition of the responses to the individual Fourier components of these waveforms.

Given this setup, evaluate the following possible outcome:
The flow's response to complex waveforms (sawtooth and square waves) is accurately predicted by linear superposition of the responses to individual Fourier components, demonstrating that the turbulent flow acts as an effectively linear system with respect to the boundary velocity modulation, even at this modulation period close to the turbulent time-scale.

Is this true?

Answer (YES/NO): YES